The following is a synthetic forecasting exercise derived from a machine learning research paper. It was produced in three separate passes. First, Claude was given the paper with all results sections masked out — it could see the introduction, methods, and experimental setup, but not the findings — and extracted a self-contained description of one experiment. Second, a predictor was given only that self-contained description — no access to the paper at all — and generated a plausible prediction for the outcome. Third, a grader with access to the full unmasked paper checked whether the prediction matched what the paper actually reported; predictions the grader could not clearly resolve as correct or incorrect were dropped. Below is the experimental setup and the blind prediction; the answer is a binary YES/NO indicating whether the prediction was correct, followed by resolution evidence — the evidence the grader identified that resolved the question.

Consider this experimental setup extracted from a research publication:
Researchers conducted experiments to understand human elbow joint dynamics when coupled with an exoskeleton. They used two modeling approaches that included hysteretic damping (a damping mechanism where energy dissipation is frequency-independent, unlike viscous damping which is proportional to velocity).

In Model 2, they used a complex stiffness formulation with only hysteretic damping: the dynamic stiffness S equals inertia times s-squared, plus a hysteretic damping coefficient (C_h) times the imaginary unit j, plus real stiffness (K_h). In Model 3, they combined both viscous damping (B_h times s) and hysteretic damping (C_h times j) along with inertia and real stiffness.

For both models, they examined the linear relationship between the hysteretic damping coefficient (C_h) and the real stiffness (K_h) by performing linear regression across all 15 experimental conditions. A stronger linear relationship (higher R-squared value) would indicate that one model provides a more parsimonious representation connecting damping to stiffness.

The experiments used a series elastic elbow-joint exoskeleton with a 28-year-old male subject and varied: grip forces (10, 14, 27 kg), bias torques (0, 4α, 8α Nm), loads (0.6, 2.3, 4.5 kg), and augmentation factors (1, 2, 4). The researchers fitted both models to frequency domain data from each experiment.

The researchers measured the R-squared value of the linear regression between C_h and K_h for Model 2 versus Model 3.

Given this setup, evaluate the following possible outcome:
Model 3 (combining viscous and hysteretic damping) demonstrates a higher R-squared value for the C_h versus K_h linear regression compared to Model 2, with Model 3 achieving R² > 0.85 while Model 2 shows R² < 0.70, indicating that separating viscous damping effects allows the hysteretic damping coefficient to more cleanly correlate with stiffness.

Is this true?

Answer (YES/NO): NO